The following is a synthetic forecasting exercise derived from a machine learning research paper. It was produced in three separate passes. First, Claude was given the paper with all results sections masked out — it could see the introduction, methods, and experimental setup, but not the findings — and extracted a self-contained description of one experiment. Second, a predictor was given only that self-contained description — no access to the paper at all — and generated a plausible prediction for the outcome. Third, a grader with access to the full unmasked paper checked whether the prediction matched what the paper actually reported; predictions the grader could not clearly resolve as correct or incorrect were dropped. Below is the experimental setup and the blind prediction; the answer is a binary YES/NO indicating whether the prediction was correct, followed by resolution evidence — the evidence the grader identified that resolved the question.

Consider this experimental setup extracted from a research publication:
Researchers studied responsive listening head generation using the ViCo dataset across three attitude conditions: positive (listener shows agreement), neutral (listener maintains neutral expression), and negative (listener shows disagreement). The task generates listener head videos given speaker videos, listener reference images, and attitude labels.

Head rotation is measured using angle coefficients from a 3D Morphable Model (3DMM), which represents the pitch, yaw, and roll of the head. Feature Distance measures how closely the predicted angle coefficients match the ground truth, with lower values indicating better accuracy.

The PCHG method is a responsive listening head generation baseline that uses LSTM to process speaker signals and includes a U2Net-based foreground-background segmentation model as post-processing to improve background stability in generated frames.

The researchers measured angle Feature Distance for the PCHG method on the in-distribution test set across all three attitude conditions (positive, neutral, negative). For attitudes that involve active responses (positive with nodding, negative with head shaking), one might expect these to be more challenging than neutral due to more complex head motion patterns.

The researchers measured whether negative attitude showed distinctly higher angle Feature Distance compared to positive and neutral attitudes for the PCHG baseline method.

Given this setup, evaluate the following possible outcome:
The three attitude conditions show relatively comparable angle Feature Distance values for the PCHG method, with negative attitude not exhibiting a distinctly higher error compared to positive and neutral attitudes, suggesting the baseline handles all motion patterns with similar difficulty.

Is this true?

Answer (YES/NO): YES